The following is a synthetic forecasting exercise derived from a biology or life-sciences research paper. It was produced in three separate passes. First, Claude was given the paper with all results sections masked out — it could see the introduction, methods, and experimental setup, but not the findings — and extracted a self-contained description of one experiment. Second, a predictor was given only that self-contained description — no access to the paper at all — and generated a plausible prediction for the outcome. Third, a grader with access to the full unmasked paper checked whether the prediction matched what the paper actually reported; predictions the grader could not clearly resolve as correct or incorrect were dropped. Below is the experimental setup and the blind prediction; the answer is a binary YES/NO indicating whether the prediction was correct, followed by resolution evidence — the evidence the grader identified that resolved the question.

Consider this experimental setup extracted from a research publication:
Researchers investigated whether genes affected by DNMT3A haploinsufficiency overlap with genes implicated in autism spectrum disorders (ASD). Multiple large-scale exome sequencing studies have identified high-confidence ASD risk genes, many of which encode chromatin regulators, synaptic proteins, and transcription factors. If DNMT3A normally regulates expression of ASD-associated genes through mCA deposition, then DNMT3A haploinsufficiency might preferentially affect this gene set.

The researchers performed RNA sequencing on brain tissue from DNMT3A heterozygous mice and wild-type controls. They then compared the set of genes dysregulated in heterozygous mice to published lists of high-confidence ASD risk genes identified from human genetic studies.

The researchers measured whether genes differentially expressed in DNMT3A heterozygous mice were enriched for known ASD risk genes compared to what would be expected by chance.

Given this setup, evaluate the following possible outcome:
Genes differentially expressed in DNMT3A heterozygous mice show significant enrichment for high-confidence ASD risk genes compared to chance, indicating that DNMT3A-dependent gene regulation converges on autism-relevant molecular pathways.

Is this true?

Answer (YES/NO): YES